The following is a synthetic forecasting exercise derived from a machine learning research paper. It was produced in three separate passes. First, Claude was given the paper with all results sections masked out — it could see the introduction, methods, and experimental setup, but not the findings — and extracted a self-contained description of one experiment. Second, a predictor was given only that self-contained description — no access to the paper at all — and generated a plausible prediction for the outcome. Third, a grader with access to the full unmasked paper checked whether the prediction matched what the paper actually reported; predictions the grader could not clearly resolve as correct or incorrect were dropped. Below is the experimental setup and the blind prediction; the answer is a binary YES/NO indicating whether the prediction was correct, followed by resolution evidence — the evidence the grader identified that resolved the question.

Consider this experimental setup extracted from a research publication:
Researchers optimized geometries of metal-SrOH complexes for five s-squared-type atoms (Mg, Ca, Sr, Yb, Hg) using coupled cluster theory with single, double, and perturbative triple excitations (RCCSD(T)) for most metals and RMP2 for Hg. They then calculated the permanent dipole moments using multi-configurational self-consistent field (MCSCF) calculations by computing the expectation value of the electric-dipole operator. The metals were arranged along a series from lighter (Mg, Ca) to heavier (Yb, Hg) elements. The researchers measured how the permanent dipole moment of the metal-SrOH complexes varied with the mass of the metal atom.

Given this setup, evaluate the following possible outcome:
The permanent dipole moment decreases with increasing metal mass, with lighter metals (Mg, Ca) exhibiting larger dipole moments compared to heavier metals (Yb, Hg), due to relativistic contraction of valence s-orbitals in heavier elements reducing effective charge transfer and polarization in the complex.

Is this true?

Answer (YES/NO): YES